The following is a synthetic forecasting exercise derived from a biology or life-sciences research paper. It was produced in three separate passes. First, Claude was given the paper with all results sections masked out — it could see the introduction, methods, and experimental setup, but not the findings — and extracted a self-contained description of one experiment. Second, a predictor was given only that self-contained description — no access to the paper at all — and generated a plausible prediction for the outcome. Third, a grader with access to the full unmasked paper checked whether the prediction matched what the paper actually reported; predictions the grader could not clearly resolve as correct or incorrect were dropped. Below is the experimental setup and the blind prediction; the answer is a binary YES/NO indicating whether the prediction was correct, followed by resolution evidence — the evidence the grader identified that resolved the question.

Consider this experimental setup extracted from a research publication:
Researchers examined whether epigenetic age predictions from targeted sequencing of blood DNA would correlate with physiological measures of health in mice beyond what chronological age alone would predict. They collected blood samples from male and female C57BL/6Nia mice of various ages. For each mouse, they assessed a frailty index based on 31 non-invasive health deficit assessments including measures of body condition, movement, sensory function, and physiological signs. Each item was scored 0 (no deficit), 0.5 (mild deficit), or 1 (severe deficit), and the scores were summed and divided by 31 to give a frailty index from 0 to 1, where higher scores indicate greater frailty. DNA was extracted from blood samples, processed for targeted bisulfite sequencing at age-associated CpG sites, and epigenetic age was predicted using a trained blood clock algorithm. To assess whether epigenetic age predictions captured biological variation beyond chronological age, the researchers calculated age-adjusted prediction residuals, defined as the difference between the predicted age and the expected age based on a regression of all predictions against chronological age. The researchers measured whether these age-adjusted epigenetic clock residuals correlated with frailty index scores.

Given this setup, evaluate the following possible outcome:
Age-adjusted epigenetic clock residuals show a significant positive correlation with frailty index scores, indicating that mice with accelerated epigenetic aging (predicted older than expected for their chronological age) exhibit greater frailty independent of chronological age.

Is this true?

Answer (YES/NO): NO